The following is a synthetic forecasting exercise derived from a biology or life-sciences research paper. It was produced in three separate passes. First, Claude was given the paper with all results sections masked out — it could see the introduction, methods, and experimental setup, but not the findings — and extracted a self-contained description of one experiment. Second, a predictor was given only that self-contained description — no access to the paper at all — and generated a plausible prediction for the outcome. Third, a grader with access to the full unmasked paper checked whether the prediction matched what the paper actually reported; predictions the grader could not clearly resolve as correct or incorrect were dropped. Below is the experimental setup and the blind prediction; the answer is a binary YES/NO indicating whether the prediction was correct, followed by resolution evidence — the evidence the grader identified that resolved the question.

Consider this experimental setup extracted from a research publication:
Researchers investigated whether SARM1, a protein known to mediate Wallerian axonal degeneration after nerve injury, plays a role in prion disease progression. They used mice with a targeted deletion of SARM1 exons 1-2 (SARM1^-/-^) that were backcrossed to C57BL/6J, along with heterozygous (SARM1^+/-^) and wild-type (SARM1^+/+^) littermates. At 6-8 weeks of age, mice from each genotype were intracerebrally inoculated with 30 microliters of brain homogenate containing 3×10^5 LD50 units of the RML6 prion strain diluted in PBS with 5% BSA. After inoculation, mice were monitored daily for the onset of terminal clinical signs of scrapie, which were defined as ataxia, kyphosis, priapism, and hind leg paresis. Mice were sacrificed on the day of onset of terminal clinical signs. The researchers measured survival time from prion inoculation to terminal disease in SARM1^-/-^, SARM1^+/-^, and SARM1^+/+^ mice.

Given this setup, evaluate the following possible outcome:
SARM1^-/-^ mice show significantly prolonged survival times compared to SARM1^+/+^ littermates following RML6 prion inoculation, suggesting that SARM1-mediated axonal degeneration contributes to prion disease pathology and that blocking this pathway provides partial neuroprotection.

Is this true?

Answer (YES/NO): NO